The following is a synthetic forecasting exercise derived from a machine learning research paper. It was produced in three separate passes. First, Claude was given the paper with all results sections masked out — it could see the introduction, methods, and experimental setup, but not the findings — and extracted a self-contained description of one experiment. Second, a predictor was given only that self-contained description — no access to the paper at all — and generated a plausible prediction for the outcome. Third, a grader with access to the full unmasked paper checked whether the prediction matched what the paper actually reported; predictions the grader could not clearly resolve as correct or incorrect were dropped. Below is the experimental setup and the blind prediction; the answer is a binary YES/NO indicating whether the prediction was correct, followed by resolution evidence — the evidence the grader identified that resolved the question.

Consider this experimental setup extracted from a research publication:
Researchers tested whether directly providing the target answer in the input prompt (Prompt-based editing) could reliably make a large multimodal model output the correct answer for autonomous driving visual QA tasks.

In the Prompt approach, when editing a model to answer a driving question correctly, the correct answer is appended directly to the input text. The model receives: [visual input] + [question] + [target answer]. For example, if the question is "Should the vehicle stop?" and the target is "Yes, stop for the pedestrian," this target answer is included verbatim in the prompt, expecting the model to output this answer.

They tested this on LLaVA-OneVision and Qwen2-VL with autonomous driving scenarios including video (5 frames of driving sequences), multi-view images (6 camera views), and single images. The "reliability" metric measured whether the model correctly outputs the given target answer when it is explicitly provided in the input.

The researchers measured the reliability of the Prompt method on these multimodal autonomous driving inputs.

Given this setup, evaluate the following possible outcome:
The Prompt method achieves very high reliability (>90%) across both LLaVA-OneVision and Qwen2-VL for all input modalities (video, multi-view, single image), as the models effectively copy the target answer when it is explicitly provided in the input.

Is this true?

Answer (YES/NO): NO